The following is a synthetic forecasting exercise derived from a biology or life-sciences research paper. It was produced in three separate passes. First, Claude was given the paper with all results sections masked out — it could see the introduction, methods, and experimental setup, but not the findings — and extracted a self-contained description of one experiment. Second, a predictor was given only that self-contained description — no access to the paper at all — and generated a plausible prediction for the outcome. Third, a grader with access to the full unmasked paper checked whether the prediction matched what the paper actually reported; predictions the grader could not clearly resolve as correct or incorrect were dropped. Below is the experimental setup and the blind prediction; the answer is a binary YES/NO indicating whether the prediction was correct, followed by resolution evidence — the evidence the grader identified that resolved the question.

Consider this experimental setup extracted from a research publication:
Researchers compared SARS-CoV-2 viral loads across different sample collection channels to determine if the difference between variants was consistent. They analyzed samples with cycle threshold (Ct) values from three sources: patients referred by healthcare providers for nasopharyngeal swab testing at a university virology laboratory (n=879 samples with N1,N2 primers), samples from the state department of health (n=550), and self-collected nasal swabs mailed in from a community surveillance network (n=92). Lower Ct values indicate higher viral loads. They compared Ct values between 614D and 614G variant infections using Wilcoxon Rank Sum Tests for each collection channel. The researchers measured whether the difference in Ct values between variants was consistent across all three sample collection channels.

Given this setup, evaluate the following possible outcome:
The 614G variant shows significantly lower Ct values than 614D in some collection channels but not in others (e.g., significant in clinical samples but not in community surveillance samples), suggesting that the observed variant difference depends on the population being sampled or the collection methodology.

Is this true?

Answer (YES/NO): YES